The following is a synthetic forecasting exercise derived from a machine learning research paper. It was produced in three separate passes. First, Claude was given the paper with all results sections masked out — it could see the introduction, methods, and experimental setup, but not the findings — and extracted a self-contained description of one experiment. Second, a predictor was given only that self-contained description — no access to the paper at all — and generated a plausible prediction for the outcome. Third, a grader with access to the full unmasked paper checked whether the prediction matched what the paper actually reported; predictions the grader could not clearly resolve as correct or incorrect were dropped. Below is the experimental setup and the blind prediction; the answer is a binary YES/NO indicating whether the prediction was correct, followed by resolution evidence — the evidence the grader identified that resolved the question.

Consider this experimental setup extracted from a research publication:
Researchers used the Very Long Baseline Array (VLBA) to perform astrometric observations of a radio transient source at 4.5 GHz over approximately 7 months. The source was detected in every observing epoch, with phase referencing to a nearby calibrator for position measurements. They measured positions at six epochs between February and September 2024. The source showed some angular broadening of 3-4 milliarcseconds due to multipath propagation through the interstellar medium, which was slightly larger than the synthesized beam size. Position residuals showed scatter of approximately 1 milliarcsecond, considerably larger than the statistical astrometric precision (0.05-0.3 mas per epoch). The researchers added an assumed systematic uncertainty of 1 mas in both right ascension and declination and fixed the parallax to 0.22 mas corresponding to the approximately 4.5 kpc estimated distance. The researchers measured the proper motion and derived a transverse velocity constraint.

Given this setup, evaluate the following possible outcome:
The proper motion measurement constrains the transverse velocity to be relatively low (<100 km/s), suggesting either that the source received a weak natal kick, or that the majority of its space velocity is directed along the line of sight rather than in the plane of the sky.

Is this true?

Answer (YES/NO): NO